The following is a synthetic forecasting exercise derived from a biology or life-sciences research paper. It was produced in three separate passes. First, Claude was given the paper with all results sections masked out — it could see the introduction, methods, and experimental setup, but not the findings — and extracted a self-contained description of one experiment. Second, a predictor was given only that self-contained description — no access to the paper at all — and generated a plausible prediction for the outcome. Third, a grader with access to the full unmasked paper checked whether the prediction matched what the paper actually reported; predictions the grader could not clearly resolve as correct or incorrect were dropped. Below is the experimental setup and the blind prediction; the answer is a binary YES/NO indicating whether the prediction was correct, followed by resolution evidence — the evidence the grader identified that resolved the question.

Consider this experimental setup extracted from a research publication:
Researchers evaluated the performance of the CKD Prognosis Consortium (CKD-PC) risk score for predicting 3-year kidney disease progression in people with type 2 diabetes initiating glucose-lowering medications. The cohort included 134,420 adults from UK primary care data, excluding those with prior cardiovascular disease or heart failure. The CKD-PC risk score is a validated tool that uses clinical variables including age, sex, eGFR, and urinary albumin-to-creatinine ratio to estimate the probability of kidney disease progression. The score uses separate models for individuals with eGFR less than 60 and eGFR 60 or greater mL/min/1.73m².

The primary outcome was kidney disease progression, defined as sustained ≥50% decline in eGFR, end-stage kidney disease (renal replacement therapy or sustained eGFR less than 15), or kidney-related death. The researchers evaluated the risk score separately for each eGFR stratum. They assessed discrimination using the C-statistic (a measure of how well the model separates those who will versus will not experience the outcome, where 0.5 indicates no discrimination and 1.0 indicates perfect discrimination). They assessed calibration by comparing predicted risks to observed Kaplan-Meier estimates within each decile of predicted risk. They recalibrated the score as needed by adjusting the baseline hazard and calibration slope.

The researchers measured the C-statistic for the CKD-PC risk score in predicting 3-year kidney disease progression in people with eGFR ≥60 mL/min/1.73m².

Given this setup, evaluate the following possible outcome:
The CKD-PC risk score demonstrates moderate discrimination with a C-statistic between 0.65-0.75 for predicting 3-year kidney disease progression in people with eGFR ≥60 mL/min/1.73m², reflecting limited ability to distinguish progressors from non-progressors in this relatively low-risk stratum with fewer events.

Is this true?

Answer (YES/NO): YES